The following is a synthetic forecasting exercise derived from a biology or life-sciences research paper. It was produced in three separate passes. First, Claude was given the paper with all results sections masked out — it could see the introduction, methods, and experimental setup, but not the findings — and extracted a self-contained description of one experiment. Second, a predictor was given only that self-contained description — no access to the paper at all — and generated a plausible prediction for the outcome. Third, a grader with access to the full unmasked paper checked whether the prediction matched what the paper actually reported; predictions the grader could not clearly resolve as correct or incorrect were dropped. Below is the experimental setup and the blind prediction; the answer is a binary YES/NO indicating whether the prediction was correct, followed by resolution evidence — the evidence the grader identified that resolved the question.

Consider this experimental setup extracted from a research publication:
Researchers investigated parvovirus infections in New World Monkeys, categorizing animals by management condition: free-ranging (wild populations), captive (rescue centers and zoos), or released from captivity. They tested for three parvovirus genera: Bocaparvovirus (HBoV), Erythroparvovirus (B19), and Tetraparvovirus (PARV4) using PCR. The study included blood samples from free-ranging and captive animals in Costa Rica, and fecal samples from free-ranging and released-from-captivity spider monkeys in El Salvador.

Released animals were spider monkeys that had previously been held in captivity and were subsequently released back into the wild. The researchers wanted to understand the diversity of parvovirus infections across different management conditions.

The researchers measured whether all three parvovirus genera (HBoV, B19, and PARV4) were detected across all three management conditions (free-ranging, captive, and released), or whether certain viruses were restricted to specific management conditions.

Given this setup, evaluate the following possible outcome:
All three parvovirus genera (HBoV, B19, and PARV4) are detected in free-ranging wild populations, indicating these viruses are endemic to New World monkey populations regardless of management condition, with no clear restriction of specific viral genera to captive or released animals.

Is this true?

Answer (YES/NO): NO